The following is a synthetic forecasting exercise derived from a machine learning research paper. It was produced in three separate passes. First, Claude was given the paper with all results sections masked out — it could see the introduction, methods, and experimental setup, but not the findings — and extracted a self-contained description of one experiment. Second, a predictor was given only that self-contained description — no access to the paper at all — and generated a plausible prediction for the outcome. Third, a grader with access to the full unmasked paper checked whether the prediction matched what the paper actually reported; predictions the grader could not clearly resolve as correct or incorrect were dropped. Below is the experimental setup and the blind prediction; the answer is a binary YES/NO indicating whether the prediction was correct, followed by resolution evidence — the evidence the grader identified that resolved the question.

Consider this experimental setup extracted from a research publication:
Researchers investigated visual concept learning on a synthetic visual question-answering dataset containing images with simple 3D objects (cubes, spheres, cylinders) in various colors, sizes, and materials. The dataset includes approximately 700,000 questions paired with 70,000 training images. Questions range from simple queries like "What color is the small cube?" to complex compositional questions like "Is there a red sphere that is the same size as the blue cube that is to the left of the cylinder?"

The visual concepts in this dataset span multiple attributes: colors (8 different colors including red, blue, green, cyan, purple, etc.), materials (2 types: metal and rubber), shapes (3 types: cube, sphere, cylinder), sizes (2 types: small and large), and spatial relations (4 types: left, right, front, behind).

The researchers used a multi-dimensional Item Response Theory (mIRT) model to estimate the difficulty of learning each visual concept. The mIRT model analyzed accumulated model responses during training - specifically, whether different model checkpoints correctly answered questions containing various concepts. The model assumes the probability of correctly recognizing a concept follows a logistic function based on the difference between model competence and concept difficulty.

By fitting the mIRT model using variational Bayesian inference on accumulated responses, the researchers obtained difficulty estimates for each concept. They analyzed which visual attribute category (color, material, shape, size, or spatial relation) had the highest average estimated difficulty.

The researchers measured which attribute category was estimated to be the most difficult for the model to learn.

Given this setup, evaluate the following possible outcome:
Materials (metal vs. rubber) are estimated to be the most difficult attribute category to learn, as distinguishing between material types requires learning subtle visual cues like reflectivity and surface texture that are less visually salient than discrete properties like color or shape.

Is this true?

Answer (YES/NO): NO